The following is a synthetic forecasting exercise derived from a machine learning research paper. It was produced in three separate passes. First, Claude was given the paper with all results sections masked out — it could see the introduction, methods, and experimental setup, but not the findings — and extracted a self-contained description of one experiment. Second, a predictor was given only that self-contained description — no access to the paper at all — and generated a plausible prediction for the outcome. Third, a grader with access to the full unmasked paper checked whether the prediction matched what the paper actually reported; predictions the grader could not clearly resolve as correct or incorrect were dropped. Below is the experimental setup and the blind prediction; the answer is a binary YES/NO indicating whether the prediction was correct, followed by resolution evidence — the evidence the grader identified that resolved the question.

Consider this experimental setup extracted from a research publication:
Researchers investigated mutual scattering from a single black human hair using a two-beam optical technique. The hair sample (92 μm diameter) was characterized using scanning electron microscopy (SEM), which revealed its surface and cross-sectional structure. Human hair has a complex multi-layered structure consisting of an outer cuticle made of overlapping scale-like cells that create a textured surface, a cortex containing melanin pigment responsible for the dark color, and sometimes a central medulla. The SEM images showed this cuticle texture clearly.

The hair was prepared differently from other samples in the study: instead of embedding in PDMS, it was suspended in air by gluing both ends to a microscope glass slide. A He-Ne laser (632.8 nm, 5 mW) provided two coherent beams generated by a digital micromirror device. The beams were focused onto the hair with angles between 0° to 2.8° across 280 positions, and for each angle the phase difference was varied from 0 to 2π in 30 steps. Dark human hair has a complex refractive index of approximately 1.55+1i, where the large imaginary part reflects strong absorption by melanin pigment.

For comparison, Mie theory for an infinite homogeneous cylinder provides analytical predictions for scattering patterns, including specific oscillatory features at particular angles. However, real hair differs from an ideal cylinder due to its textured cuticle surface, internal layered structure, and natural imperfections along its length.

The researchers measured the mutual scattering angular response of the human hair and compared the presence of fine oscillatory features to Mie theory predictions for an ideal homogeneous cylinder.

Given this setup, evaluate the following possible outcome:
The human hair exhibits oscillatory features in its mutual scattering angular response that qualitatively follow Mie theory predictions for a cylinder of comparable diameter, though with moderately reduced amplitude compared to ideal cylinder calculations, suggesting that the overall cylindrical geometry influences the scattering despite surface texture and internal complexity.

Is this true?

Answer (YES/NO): NO